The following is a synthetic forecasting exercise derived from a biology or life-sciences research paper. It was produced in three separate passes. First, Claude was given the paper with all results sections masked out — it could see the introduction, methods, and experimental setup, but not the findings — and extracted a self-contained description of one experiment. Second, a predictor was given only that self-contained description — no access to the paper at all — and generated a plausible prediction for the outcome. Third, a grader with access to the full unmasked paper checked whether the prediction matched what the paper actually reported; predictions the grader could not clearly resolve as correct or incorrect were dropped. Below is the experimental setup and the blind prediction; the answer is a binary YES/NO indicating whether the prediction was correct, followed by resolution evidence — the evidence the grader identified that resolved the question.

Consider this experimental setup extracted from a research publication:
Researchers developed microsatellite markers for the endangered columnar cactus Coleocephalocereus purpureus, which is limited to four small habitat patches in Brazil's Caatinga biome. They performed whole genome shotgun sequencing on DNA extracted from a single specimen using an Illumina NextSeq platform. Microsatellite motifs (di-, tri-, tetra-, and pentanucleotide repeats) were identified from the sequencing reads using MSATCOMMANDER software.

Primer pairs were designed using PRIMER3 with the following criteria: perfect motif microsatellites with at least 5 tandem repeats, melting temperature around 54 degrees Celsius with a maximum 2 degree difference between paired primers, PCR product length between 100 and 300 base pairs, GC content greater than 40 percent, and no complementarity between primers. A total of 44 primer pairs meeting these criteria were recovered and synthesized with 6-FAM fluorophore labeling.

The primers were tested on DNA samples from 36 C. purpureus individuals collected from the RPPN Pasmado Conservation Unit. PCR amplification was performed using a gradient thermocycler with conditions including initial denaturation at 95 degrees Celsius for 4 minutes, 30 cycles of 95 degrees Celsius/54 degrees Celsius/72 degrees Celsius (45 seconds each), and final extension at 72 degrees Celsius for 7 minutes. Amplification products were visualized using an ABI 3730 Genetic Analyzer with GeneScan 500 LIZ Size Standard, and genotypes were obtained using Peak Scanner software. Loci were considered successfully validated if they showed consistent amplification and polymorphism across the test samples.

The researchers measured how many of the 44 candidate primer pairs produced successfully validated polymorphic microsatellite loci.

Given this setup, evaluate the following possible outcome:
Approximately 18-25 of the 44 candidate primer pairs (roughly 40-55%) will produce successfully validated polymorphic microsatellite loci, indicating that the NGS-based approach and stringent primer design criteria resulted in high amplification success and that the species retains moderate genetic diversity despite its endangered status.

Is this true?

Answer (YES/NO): NO